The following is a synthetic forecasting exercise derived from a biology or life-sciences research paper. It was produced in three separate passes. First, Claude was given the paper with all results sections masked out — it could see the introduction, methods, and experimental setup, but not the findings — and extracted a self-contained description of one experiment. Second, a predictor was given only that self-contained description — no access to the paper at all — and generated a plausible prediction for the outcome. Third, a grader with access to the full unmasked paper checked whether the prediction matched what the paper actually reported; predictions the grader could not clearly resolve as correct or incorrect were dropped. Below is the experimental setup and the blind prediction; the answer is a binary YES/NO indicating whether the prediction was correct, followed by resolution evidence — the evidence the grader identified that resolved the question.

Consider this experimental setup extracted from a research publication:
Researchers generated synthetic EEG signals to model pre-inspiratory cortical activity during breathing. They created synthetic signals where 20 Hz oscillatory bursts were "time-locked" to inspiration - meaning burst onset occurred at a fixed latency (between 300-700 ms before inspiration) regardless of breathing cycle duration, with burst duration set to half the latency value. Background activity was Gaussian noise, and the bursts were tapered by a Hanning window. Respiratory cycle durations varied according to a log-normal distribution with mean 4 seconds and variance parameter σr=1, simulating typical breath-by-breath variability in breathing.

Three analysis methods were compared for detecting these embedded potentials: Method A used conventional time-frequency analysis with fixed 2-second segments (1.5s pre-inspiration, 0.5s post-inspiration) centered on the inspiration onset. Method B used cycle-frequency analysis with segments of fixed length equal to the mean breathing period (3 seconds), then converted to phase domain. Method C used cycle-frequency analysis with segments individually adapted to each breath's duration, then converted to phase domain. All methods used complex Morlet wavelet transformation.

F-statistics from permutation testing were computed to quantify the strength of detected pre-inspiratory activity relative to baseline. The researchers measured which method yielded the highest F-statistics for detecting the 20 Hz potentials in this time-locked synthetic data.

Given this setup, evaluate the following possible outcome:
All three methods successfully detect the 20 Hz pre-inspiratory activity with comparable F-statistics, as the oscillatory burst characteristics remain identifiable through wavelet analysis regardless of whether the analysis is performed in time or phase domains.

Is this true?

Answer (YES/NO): NO